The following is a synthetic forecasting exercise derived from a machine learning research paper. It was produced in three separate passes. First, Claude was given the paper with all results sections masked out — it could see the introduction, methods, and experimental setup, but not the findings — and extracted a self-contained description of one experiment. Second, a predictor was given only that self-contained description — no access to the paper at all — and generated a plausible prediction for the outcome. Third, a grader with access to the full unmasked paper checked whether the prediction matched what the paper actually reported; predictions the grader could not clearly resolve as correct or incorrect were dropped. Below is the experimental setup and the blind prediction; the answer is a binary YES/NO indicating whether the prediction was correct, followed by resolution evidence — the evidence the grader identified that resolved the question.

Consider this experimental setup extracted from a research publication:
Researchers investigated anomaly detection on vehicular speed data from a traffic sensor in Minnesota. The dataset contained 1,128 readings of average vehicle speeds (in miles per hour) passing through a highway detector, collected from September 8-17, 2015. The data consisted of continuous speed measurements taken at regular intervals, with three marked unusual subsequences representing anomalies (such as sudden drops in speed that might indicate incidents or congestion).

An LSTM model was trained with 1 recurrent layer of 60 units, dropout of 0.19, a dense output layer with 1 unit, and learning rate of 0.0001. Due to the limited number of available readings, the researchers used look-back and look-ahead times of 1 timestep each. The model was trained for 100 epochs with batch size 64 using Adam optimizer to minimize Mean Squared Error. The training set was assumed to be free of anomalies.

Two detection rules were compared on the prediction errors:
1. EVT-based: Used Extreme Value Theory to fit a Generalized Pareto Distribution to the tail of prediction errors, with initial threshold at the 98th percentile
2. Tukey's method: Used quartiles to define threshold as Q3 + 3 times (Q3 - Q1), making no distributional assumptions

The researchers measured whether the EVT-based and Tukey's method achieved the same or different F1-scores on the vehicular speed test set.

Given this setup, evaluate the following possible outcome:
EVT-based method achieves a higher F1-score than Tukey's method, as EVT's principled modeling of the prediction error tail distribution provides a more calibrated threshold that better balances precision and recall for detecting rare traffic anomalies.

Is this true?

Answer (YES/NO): NO